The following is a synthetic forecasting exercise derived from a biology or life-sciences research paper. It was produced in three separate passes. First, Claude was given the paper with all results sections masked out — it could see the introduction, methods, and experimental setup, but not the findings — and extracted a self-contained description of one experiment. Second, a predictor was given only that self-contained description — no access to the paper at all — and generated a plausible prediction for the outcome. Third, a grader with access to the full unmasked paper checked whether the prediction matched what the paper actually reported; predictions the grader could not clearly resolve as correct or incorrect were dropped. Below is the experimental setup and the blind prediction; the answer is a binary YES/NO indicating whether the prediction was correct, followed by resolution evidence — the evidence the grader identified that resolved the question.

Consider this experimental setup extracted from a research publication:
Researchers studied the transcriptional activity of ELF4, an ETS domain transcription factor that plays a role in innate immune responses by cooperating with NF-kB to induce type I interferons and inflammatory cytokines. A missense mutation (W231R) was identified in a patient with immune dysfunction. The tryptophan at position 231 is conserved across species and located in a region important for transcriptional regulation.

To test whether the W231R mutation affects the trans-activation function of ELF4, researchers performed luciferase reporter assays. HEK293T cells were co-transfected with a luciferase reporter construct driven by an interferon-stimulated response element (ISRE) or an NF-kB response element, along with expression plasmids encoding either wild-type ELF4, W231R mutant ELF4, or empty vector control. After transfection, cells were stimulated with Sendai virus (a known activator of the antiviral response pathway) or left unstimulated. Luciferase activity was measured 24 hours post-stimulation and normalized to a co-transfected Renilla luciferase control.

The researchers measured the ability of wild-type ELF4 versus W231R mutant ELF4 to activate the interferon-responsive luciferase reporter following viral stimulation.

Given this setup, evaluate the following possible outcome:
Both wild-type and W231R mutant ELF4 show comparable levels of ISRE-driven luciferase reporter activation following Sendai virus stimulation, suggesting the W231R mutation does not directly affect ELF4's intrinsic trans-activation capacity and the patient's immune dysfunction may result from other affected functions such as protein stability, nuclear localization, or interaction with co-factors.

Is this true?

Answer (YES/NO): NO